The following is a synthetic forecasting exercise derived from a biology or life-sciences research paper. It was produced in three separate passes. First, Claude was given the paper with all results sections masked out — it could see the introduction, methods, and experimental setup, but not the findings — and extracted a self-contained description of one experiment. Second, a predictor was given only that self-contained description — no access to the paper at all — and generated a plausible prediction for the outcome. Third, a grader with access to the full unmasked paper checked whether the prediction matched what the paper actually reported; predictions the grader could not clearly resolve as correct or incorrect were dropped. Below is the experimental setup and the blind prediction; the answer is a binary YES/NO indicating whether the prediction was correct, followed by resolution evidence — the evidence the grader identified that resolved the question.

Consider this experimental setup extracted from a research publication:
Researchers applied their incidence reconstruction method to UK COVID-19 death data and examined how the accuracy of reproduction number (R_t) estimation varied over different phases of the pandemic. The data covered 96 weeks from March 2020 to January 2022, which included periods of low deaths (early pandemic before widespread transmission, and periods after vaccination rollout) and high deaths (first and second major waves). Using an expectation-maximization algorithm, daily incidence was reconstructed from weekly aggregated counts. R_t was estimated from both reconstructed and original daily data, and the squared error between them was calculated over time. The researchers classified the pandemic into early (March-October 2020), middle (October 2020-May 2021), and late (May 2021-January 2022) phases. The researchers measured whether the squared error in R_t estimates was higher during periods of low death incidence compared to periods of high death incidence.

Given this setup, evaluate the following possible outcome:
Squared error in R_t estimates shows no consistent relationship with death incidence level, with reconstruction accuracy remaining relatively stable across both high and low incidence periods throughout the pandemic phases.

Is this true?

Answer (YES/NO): NO